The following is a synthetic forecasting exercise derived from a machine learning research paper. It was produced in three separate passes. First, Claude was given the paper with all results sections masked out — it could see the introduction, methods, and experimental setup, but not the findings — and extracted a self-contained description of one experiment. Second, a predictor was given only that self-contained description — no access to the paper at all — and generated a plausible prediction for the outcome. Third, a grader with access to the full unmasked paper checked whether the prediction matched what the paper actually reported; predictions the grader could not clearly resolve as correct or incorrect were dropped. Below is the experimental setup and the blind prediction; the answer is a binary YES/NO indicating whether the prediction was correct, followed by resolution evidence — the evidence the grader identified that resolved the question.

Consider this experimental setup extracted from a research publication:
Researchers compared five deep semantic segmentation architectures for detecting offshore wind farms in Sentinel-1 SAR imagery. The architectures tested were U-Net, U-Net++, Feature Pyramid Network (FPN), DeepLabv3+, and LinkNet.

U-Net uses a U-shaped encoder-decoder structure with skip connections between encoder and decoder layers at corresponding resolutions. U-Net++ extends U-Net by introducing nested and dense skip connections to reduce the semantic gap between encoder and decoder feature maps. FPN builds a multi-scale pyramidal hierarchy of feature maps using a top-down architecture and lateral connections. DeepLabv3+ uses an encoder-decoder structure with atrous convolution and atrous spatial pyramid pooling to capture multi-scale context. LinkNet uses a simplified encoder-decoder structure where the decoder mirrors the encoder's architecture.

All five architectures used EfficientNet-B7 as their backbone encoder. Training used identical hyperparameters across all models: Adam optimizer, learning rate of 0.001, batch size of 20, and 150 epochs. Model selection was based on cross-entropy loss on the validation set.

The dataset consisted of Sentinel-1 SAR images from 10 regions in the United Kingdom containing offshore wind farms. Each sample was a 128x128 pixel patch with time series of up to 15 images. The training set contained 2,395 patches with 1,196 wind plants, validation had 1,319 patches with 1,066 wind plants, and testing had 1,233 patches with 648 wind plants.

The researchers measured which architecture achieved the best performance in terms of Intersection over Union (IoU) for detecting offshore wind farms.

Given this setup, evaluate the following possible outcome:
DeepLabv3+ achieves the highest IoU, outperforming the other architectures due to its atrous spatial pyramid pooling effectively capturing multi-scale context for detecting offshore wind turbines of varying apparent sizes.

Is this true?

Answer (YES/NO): NO